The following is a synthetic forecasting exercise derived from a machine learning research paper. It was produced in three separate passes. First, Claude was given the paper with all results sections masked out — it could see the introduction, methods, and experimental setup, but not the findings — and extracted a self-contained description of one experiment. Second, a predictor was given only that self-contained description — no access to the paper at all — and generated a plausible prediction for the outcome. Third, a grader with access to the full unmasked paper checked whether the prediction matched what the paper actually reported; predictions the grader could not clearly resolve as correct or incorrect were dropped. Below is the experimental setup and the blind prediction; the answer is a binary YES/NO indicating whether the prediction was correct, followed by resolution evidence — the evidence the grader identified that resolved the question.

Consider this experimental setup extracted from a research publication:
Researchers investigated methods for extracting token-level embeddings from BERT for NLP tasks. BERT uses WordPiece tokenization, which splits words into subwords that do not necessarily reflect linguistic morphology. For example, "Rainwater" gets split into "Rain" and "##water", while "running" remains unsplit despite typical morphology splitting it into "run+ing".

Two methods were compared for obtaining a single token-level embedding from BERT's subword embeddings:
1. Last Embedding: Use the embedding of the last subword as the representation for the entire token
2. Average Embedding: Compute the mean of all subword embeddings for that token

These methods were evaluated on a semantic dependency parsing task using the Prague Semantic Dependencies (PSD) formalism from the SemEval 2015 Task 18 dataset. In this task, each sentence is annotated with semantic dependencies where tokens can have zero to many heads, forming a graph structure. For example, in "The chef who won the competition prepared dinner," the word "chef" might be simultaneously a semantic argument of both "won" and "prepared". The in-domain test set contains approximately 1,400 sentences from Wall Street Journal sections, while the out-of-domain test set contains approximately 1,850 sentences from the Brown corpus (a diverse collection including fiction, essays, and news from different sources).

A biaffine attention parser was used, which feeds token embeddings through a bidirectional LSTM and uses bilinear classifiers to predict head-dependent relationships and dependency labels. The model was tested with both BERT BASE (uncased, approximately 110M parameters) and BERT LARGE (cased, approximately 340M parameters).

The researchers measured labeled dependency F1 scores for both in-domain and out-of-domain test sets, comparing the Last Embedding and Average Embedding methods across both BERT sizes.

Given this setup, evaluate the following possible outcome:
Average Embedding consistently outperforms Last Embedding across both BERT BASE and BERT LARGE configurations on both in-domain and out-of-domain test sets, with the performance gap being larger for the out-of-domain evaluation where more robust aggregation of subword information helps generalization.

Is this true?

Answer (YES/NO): NO